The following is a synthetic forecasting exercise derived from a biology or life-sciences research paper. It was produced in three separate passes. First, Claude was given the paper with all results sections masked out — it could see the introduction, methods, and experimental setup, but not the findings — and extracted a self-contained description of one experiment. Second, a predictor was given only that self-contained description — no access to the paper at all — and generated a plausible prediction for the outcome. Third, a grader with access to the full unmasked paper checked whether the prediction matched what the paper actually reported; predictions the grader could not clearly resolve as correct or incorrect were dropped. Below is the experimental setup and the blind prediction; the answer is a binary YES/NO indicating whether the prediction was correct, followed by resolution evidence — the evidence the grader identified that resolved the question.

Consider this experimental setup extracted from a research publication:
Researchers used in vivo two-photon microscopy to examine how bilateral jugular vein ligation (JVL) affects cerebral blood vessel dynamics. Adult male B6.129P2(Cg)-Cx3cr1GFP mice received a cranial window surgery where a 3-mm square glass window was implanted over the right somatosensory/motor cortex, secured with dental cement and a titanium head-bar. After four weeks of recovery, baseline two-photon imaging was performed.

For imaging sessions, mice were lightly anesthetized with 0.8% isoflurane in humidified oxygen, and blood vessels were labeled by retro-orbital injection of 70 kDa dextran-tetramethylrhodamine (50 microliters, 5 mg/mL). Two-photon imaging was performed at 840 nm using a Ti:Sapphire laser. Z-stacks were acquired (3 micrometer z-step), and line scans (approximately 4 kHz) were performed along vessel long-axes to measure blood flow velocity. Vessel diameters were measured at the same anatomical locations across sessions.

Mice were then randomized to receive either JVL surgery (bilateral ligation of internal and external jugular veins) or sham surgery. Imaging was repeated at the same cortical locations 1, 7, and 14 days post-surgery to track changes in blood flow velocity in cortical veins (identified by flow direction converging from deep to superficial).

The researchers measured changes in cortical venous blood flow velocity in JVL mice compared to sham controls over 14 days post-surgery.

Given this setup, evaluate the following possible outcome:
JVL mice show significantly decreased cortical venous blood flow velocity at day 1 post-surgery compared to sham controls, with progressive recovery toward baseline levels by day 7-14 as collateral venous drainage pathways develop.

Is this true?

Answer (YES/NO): NO